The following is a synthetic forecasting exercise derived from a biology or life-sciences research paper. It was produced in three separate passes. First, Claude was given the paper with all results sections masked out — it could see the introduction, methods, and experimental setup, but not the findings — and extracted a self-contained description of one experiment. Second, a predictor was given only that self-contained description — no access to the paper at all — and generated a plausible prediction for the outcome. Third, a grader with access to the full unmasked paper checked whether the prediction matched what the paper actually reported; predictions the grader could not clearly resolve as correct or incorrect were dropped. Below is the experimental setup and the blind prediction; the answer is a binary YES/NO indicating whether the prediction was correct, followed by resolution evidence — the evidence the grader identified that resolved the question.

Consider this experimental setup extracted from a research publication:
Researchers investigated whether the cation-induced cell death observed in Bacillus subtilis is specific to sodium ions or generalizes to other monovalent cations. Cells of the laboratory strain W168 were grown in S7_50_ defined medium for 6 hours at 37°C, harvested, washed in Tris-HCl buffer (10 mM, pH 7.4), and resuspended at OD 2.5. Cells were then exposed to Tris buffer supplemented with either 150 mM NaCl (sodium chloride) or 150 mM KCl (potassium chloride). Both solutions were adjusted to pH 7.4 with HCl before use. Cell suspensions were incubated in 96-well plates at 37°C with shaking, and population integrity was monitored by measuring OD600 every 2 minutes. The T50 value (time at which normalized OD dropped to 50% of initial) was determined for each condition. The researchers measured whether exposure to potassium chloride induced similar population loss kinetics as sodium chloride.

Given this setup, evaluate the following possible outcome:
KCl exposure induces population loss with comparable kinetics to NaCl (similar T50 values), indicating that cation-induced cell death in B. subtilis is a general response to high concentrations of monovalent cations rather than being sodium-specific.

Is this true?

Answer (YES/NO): YES